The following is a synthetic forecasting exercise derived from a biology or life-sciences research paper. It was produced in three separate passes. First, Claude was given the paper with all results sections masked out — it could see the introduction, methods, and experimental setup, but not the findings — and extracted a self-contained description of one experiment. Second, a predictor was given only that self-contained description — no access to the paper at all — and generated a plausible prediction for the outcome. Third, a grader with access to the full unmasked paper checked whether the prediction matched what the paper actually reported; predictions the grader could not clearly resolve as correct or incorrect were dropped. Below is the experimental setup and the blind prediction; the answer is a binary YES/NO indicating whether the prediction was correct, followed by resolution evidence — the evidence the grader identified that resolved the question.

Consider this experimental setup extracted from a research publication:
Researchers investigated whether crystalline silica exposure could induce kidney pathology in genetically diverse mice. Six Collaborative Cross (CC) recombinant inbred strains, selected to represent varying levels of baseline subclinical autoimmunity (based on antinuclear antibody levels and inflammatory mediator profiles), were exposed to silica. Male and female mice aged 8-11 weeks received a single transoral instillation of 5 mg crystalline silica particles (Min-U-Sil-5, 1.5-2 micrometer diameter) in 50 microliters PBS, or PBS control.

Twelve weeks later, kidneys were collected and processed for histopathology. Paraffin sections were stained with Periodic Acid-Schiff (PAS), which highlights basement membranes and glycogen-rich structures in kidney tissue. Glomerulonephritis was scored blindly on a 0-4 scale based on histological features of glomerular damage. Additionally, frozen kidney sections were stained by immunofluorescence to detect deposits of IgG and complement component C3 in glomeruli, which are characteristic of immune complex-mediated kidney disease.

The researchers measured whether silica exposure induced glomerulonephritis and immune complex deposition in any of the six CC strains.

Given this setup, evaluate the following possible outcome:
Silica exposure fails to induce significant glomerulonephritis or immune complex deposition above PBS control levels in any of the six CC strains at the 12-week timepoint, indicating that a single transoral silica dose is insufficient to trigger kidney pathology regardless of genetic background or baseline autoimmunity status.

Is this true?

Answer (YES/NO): NO